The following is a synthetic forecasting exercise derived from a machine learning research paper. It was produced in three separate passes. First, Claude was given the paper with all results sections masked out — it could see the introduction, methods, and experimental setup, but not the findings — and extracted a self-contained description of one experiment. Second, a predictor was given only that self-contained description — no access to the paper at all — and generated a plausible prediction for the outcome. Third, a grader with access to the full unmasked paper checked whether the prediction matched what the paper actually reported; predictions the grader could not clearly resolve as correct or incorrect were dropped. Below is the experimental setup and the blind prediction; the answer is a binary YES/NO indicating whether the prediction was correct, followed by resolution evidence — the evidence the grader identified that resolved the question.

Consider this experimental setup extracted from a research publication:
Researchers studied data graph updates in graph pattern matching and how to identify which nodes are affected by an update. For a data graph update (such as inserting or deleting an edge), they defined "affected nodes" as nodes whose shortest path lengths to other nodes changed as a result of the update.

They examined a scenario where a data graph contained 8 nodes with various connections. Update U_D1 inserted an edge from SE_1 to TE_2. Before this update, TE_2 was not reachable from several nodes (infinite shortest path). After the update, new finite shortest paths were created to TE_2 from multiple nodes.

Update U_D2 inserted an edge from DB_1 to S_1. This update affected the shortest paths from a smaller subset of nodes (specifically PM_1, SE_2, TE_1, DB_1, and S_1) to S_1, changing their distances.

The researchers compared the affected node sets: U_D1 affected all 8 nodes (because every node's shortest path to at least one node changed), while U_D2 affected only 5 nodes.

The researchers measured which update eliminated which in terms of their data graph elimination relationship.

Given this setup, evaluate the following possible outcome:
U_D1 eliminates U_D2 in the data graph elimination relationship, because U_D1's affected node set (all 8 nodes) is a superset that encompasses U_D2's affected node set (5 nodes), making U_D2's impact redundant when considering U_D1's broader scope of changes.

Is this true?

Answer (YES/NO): YES